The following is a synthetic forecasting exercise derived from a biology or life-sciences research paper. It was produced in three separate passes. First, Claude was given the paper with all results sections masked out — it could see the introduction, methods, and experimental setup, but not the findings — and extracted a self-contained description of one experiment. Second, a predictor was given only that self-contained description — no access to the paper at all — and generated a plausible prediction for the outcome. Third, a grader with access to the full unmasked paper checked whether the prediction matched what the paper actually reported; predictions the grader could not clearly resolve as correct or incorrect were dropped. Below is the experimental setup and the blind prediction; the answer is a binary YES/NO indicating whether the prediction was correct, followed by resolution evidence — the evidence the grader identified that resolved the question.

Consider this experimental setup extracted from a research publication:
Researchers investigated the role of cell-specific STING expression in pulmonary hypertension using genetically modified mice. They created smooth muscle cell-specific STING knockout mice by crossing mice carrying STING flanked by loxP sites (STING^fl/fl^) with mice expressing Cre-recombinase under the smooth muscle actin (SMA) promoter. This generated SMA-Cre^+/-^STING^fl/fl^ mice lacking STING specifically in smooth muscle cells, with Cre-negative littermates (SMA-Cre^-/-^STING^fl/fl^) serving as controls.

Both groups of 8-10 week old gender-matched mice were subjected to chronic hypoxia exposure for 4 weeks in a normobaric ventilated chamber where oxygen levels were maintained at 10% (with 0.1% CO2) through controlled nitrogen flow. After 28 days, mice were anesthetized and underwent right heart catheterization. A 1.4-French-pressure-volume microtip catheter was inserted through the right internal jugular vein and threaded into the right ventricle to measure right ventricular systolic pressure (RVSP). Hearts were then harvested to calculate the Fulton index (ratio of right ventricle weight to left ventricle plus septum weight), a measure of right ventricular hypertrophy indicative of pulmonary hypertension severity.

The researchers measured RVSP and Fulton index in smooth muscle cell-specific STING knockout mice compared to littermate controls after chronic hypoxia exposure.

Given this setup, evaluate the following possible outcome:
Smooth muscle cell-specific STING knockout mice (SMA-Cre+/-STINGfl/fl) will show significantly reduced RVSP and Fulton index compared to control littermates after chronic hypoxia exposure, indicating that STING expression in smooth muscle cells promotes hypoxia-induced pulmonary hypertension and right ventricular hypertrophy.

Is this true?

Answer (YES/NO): NO